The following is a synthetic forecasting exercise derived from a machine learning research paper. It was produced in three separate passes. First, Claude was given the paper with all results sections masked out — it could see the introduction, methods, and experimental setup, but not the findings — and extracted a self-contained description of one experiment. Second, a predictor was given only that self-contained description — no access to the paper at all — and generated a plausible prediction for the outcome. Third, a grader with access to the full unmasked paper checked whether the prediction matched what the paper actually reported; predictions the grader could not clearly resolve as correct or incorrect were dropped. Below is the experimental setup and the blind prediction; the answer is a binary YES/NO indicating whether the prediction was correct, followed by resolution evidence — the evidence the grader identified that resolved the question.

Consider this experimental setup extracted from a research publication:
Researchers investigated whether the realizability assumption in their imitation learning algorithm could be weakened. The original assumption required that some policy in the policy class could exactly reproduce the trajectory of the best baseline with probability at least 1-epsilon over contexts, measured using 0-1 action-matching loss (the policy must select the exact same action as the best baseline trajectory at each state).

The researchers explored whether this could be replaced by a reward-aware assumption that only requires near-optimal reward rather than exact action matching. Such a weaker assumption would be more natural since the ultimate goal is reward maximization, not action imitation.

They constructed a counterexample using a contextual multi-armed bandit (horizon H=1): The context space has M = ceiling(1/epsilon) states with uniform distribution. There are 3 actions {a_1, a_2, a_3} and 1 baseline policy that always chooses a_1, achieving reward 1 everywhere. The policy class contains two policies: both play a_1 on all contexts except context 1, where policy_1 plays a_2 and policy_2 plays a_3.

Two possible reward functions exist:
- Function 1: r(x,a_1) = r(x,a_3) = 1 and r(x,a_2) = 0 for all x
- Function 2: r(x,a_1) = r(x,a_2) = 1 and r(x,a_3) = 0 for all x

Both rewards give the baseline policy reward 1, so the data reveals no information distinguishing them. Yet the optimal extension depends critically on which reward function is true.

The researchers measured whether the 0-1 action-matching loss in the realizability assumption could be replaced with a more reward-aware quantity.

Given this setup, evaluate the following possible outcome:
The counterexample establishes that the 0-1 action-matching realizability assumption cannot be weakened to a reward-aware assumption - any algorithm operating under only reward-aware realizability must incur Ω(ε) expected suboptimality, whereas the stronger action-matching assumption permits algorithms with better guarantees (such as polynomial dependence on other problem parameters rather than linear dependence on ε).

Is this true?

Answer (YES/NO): YES